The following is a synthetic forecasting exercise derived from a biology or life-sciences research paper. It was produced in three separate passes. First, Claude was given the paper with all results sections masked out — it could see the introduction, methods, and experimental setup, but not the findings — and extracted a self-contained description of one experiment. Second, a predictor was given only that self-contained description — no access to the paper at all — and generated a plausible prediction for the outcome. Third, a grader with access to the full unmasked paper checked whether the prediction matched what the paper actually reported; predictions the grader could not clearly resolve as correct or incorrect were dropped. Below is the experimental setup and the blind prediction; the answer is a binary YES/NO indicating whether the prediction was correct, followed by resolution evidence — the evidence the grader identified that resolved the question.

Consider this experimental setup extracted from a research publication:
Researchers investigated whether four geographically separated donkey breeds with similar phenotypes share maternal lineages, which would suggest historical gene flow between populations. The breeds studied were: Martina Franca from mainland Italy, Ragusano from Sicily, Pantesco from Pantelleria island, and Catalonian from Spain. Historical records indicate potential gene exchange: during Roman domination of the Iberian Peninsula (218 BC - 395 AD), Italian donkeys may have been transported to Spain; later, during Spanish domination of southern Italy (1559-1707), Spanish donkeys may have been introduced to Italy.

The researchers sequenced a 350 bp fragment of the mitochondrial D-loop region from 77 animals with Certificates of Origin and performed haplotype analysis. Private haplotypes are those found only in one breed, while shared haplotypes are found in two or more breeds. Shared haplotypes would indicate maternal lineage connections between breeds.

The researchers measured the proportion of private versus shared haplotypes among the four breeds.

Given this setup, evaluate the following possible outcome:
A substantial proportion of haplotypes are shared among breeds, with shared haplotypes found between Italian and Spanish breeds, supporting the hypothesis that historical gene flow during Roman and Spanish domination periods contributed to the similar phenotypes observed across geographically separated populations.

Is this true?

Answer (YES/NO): NO